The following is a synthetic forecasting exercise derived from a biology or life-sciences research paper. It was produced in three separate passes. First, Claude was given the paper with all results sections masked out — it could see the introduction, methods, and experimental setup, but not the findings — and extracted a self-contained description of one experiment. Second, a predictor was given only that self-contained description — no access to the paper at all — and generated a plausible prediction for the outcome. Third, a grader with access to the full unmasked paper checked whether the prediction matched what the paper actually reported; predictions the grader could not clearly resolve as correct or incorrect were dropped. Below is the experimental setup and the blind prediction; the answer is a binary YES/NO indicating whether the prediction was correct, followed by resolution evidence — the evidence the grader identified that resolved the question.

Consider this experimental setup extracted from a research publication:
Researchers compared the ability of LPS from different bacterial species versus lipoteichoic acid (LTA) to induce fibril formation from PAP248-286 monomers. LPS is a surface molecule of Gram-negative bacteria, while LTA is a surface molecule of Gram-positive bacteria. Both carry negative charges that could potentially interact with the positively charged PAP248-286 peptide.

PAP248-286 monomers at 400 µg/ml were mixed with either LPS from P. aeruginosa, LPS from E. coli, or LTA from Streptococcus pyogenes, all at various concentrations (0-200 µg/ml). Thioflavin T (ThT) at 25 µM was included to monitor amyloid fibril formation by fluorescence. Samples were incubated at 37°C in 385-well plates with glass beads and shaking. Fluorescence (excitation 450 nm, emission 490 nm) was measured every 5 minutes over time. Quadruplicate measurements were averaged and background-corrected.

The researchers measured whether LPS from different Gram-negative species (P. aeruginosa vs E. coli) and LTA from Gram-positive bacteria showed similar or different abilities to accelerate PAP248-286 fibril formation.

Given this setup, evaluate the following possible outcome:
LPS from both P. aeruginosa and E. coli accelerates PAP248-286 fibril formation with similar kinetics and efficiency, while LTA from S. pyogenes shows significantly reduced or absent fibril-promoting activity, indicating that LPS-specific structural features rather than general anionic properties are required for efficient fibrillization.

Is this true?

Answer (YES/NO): NO